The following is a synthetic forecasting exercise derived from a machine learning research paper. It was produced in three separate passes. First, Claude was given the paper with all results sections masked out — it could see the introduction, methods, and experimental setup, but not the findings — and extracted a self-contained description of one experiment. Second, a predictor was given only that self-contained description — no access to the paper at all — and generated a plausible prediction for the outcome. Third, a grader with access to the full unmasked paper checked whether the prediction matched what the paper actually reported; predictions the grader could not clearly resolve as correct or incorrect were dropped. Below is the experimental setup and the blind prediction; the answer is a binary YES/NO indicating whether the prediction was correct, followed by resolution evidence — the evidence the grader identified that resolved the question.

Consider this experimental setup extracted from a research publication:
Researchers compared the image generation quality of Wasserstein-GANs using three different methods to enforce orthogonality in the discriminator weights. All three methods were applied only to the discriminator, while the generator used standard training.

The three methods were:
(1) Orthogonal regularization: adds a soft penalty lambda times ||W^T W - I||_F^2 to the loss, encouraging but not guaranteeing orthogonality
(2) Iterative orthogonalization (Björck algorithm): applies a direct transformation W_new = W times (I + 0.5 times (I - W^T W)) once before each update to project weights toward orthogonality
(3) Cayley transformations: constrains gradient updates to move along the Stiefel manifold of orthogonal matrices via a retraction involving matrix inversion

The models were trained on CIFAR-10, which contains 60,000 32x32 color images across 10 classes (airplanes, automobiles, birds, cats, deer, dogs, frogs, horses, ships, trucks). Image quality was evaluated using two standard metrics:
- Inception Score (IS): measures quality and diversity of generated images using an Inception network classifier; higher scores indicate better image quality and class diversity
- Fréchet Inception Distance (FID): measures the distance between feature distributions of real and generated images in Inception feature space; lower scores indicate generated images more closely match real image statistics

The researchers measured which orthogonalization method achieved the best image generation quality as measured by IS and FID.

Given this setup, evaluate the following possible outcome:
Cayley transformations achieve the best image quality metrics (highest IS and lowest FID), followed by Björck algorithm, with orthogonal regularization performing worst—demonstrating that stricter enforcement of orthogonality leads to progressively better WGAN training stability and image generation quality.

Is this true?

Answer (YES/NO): NO